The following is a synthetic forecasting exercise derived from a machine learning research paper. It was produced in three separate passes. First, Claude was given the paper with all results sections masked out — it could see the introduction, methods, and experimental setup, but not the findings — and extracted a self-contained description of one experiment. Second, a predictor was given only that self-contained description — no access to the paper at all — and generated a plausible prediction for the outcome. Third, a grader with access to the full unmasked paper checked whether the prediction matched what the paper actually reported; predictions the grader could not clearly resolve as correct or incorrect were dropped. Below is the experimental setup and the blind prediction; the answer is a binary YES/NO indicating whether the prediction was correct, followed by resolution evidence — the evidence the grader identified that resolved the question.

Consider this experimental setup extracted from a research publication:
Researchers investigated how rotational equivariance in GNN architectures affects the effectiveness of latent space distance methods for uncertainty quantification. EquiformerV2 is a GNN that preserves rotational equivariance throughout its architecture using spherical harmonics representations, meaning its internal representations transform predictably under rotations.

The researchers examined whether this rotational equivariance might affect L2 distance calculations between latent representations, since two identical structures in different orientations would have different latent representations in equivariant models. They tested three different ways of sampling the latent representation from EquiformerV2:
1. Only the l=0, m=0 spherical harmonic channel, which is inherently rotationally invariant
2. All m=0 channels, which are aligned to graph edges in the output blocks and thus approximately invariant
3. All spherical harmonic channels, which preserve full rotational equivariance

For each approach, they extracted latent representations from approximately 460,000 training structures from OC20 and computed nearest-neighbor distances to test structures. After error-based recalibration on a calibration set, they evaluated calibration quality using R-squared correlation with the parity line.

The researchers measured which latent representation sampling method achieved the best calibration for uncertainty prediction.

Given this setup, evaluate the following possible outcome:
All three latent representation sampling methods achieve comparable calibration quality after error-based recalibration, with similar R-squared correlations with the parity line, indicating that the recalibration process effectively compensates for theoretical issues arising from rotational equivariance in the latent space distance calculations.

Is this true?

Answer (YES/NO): NO